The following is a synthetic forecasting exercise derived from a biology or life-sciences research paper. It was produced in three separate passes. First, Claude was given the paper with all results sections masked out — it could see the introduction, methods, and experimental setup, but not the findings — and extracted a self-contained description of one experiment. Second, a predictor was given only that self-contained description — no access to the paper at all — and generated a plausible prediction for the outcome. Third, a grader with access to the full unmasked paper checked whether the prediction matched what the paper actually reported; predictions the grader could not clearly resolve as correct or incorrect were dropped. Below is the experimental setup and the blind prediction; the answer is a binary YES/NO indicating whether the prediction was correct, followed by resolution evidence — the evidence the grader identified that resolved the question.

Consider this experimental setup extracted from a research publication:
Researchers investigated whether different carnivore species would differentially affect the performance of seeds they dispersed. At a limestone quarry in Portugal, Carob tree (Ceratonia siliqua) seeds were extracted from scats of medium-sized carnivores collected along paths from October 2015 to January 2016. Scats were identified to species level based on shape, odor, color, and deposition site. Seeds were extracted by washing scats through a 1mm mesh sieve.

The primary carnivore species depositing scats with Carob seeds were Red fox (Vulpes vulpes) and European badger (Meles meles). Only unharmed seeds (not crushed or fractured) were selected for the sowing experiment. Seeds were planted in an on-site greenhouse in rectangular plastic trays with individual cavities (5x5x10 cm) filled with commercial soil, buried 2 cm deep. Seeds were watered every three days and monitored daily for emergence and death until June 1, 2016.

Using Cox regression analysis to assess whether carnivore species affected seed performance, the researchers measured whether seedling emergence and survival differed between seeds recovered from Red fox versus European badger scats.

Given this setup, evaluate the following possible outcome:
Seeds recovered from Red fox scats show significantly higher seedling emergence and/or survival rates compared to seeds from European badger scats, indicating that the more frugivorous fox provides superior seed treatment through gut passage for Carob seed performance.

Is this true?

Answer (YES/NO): NO